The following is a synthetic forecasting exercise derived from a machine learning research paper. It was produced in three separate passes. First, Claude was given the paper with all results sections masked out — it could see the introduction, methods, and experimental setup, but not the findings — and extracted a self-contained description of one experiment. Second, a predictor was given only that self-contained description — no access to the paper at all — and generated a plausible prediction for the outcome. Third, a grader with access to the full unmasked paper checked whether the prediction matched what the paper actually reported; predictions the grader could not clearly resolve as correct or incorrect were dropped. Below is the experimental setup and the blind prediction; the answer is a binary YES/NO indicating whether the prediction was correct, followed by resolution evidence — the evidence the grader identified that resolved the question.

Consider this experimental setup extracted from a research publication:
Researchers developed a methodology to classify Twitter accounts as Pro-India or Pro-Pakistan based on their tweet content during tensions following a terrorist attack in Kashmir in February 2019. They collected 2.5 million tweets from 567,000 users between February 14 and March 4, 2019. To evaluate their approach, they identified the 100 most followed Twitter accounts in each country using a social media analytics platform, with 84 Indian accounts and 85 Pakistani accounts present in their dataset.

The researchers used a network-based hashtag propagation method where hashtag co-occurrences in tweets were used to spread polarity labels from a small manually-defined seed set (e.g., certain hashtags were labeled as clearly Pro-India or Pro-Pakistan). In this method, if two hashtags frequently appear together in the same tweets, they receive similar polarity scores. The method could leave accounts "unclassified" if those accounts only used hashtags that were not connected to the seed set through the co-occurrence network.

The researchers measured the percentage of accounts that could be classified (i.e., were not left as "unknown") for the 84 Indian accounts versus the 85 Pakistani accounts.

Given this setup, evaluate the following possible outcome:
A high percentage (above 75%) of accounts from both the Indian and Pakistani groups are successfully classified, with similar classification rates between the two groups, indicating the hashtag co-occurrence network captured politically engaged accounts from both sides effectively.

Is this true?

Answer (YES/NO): NO